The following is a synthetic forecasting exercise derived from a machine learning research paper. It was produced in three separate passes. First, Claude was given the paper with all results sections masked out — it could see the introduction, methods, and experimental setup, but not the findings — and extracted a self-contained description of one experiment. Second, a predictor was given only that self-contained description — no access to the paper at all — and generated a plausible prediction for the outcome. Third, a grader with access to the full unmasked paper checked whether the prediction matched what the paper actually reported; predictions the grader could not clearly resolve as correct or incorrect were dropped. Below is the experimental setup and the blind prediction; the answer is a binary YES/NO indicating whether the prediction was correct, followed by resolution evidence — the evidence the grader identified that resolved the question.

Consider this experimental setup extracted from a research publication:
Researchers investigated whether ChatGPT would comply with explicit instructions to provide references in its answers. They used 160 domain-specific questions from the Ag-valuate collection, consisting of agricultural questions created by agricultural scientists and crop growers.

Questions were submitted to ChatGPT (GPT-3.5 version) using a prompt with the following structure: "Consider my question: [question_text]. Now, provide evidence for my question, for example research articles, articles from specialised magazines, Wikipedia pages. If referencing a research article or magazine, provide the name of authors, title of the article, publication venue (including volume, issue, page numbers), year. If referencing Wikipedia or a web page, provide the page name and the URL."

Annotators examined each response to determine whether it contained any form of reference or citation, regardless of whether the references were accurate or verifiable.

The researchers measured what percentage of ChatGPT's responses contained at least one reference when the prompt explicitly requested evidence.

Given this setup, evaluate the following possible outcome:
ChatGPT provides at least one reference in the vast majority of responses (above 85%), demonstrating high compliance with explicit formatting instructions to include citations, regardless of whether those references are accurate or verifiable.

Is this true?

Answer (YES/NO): YES